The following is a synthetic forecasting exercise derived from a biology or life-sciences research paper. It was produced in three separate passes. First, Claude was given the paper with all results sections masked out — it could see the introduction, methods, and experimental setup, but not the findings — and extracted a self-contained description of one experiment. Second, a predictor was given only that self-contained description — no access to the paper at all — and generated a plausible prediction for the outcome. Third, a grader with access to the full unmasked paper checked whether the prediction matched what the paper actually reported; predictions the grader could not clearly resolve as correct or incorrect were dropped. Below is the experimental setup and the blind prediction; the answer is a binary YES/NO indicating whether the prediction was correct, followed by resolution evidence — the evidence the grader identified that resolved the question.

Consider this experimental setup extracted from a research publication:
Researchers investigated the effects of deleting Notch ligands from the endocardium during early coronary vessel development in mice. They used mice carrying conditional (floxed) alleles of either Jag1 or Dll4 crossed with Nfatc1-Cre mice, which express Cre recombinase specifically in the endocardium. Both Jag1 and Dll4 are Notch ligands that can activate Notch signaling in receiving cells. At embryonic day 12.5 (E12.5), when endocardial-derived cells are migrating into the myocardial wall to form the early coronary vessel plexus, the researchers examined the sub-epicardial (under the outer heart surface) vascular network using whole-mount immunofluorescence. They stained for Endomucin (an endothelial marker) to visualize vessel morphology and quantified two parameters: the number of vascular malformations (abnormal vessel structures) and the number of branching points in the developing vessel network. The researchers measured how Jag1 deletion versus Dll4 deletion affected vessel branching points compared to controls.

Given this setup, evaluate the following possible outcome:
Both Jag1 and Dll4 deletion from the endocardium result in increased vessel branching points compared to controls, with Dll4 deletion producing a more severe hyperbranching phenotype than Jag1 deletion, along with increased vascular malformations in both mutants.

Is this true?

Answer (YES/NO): NO